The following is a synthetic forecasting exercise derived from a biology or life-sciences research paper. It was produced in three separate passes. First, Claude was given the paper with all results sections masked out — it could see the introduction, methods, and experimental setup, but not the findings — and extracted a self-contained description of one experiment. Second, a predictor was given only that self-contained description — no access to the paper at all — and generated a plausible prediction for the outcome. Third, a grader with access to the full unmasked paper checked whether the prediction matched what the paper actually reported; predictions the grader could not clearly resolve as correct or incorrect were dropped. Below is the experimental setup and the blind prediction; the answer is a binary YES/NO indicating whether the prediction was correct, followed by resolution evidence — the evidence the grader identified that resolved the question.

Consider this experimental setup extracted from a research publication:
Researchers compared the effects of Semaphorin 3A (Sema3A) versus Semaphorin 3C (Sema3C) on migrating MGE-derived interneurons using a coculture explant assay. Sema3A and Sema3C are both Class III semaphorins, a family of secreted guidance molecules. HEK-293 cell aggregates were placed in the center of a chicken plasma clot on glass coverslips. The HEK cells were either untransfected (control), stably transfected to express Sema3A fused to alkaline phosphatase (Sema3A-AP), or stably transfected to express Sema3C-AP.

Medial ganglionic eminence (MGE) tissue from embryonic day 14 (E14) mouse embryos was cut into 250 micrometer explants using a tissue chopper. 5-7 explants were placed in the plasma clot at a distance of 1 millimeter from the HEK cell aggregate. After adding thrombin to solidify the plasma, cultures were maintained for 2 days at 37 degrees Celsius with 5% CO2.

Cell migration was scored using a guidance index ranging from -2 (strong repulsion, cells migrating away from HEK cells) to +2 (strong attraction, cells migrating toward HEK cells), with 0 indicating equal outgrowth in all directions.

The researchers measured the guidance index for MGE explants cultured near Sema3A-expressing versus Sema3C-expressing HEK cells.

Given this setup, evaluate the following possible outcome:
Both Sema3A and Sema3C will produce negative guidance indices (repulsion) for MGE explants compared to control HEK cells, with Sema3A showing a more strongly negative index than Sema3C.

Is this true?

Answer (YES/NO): NO